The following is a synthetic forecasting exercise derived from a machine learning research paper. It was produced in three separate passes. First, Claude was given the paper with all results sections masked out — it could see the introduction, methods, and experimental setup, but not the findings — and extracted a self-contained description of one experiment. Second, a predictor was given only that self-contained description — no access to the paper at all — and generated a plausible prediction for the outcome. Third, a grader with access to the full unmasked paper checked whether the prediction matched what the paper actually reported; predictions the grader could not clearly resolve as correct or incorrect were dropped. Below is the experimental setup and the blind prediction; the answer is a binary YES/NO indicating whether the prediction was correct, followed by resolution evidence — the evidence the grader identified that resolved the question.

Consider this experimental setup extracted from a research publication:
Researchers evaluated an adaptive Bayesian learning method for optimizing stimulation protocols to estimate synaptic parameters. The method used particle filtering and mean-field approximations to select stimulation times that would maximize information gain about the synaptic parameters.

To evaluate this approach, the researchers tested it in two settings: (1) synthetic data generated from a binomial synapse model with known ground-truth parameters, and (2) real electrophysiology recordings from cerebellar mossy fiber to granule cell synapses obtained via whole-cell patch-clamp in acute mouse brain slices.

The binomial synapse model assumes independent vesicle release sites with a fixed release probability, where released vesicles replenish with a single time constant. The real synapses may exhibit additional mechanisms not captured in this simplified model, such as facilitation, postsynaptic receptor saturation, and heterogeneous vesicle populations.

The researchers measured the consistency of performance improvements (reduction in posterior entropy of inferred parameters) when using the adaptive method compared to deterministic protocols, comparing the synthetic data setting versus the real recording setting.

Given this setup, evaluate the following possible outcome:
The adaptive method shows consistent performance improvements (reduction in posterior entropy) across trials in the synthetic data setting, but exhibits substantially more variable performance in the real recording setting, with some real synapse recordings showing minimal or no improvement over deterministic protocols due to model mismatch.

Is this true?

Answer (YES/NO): YES